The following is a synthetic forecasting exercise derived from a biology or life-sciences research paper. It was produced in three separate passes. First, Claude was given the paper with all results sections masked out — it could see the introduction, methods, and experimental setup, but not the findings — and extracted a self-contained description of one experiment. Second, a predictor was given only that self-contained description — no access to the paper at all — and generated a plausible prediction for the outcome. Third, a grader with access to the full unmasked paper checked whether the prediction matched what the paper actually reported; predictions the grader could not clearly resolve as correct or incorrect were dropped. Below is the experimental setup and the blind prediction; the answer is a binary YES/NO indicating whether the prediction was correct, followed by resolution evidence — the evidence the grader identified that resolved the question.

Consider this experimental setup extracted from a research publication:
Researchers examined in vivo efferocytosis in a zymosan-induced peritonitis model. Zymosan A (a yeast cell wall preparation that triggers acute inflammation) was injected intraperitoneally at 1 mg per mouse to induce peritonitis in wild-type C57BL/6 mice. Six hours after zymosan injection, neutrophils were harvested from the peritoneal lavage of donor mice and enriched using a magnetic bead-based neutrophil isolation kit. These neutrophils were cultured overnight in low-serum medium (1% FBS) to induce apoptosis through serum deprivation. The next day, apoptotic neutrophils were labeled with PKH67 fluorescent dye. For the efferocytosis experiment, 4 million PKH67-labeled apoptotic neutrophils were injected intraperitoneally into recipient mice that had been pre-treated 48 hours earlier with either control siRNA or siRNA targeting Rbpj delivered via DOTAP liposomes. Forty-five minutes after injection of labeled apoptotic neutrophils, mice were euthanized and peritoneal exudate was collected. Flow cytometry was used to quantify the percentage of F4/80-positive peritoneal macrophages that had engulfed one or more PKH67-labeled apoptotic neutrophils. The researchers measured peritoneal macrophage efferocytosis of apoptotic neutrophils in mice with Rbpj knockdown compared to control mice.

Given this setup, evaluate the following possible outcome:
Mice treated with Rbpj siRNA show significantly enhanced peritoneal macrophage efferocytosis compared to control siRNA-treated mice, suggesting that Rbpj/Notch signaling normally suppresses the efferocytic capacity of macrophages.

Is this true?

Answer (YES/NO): NO